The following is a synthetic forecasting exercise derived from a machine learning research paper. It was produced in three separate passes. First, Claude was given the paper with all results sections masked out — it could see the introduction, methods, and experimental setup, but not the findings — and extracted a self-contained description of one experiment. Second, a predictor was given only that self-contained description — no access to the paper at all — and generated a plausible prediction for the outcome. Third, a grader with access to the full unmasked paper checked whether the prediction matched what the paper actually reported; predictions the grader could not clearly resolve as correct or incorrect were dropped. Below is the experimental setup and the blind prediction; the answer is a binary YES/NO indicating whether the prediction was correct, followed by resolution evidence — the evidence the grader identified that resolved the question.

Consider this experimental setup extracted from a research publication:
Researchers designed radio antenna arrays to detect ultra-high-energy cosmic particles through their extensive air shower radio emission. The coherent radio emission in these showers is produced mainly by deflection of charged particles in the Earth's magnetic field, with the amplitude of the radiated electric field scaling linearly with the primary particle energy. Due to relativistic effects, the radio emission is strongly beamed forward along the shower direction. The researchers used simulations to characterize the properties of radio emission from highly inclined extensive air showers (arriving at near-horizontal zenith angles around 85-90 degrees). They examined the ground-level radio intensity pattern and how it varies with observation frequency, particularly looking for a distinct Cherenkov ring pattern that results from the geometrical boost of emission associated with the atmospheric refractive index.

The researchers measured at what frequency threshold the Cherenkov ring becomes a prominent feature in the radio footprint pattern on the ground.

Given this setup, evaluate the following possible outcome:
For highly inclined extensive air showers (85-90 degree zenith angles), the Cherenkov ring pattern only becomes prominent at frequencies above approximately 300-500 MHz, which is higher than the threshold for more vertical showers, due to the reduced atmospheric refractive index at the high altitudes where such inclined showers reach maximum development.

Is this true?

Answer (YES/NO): NO